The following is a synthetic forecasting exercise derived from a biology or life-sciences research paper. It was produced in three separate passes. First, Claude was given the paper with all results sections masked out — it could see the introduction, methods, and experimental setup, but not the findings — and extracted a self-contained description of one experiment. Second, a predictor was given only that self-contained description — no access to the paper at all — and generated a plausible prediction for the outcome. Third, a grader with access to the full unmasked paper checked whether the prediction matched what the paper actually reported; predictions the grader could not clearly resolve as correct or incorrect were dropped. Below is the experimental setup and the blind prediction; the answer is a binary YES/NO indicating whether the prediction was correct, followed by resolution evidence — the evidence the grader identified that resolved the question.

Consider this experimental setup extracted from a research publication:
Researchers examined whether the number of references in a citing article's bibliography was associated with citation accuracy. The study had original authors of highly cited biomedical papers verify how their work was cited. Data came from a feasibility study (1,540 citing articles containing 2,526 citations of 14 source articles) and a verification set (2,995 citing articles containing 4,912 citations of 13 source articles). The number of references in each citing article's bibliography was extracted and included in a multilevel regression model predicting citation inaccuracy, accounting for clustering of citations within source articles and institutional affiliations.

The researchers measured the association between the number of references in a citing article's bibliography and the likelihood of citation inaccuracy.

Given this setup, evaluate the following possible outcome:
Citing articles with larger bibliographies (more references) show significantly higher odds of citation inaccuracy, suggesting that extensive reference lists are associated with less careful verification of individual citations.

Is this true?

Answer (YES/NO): NO